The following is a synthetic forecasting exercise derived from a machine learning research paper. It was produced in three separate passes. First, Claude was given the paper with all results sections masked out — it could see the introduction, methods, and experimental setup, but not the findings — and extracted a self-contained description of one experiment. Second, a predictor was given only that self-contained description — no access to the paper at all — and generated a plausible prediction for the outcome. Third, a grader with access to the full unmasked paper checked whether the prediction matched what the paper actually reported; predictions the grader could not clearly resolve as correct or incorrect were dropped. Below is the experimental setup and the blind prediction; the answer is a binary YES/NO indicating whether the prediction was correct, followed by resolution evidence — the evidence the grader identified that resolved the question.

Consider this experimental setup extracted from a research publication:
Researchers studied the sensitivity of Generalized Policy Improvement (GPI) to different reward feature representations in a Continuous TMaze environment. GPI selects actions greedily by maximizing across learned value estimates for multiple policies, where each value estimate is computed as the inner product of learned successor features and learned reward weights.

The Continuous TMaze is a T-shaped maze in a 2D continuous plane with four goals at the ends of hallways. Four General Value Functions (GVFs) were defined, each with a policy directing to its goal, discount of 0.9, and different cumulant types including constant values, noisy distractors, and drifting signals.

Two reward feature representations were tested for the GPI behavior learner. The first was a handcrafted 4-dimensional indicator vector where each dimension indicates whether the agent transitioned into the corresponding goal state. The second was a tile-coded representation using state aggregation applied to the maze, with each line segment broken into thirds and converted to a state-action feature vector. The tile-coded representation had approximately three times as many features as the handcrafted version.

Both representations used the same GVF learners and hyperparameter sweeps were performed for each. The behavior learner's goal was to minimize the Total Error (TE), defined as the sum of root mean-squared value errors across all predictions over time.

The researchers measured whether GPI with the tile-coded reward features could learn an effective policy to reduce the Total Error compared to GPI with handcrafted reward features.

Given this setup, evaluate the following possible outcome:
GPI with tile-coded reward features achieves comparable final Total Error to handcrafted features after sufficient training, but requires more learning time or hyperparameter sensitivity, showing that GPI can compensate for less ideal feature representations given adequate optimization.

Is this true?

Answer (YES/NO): NO